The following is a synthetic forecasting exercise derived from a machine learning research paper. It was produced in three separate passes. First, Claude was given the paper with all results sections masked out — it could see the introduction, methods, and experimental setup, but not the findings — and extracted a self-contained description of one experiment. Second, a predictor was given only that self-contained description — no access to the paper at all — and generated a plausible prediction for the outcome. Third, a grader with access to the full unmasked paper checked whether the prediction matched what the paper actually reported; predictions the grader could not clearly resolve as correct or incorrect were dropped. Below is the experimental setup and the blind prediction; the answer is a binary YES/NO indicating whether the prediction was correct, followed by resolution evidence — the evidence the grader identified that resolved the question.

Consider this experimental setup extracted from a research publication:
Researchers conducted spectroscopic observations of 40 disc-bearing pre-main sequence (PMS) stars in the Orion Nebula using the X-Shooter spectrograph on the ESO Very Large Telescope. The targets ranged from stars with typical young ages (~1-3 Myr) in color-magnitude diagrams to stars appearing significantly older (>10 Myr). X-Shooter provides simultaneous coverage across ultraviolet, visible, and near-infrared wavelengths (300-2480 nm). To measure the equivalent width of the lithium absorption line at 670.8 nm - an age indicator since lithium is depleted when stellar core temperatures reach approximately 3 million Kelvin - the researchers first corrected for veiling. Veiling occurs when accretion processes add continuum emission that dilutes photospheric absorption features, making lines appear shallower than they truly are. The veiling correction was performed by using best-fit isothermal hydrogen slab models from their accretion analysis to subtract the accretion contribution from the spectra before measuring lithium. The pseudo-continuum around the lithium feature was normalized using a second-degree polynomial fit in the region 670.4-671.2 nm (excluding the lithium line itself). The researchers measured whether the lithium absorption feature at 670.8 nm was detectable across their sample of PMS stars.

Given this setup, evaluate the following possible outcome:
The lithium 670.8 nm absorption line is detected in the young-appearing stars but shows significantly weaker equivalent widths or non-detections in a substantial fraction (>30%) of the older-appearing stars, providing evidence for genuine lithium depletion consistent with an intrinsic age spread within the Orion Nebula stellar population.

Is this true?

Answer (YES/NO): NO